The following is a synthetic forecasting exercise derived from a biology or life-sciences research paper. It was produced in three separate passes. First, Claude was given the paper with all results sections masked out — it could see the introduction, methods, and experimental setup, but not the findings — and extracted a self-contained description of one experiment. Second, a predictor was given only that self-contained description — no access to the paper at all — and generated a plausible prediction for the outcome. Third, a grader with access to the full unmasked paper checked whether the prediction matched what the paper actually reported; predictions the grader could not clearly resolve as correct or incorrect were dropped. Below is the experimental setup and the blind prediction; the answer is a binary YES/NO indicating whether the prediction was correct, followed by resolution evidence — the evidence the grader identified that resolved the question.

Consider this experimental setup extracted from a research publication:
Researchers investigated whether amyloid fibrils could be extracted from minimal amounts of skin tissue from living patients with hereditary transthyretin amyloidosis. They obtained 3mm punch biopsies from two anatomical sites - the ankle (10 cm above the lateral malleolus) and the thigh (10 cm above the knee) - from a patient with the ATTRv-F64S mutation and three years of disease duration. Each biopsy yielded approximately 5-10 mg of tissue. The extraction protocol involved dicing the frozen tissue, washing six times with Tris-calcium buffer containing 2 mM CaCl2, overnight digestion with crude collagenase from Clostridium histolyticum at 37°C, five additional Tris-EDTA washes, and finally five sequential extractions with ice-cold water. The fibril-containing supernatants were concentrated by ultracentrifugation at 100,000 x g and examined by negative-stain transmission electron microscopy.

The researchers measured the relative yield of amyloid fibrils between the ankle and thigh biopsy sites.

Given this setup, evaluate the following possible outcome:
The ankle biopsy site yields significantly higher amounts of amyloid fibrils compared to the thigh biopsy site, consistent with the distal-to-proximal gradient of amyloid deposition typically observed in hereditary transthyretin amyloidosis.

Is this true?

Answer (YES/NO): YES